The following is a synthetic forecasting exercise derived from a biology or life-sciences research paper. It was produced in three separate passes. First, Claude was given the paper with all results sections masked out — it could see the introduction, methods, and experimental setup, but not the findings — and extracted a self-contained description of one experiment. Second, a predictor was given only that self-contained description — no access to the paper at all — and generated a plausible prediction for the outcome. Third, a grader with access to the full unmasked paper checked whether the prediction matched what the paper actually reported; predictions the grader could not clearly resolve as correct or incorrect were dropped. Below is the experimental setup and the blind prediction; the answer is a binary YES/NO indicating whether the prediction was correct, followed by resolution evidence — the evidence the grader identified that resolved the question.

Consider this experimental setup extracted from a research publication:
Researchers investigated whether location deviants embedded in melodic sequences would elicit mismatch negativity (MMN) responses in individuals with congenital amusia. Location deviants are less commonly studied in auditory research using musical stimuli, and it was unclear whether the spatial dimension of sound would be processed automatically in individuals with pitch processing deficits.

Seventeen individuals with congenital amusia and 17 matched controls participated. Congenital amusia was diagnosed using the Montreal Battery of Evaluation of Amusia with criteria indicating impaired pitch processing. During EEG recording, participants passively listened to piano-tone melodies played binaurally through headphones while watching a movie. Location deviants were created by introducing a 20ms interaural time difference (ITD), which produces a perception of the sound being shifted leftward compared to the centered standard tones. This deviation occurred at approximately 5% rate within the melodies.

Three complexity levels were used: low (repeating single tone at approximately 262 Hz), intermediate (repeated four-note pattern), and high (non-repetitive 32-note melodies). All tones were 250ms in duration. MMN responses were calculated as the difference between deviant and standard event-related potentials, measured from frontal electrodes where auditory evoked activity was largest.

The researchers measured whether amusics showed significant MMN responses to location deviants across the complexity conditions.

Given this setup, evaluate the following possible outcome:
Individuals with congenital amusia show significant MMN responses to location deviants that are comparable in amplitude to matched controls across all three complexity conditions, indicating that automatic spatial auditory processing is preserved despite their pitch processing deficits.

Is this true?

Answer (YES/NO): YES